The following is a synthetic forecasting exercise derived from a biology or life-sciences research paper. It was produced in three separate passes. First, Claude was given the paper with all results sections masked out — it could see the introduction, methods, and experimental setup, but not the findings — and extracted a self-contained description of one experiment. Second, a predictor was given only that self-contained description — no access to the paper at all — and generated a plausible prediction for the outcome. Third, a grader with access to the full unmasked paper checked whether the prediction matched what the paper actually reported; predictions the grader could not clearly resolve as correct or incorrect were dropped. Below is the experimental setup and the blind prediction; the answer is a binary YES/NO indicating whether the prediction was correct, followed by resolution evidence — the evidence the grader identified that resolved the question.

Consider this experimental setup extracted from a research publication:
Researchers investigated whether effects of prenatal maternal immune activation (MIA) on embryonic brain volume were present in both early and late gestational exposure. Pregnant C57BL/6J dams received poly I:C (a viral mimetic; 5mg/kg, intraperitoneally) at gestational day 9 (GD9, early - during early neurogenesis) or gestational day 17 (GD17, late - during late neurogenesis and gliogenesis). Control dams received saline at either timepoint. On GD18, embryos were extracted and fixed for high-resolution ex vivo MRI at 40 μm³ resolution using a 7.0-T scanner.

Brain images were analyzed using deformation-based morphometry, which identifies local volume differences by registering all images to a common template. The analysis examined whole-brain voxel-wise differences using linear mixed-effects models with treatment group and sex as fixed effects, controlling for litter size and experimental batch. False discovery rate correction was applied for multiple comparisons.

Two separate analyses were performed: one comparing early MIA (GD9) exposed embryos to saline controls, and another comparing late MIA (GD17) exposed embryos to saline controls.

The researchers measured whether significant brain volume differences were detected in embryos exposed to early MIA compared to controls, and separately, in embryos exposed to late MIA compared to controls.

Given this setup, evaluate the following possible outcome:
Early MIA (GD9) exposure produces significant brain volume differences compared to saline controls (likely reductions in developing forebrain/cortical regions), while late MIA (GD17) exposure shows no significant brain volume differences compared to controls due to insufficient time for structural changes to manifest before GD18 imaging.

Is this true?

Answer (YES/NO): NO